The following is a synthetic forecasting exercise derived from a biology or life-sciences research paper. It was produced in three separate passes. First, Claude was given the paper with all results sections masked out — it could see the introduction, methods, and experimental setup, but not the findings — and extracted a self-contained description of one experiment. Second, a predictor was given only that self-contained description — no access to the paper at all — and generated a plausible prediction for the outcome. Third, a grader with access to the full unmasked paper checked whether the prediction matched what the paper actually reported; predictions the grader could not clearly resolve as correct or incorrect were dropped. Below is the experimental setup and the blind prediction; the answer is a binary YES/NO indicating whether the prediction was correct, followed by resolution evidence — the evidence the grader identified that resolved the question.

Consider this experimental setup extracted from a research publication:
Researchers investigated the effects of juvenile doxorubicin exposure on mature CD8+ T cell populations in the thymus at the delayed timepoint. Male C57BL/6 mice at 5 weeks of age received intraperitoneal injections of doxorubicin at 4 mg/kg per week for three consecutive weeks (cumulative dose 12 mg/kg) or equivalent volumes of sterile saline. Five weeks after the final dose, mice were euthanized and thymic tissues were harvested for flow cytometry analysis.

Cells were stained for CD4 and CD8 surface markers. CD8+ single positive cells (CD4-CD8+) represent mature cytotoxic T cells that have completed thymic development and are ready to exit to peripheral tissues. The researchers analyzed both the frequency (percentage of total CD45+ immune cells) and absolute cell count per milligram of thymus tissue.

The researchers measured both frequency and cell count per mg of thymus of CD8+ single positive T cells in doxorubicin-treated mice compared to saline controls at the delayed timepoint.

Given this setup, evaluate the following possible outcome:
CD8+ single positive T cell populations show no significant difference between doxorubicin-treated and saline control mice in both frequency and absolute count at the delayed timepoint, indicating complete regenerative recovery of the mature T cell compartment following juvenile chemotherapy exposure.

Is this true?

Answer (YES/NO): NO